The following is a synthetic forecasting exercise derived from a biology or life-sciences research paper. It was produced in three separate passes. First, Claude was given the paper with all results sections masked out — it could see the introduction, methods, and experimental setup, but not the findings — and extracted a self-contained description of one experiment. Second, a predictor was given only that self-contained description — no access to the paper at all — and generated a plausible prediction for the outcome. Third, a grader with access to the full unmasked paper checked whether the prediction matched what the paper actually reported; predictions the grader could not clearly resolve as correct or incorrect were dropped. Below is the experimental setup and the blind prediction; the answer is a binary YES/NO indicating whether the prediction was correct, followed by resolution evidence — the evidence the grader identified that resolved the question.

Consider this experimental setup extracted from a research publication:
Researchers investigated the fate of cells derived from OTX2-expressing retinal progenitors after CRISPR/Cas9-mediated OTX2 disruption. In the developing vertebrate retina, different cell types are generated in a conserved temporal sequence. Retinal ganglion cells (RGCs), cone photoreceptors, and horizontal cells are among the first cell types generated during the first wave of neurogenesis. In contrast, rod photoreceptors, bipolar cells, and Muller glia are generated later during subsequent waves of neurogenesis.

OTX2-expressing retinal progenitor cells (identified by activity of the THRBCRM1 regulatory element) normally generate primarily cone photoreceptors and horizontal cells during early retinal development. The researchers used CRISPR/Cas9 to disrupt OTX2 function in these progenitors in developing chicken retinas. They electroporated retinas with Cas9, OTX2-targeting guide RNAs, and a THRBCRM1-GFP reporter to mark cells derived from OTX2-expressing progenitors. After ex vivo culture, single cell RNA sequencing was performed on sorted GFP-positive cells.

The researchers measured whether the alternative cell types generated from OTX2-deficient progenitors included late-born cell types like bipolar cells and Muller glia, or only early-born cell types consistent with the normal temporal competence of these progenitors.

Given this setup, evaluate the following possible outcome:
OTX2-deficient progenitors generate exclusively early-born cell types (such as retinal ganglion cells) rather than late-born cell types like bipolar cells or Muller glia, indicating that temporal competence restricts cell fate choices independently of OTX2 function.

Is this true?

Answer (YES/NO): YES